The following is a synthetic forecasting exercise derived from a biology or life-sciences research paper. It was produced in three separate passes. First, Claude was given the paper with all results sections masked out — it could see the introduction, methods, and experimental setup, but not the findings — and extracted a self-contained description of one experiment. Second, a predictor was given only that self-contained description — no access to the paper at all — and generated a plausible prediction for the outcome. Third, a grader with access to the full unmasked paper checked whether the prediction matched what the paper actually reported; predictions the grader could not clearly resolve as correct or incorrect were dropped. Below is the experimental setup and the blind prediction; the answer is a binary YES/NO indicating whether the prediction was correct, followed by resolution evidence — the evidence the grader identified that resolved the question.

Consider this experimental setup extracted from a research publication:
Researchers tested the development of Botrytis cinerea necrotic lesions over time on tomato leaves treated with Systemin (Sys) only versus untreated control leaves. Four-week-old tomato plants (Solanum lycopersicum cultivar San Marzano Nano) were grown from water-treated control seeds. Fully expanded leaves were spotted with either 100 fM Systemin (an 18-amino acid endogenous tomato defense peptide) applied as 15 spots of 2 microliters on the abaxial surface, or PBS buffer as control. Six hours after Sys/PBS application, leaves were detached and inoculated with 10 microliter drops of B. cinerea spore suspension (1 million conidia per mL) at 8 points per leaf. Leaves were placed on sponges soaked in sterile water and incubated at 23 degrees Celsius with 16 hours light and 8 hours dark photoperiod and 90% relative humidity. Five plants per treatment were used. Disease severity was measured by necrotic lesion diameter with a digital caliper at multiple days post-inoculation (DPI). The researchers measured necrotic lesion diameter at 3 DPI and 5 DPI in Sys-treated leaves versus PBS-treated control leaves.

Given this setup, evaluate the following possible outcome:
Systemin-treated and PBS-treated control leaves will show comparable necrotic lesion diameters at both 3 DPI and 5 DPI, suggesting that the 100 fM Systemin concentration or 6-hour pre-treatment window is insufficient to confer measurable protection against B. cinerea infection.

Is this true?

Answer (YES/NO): NO